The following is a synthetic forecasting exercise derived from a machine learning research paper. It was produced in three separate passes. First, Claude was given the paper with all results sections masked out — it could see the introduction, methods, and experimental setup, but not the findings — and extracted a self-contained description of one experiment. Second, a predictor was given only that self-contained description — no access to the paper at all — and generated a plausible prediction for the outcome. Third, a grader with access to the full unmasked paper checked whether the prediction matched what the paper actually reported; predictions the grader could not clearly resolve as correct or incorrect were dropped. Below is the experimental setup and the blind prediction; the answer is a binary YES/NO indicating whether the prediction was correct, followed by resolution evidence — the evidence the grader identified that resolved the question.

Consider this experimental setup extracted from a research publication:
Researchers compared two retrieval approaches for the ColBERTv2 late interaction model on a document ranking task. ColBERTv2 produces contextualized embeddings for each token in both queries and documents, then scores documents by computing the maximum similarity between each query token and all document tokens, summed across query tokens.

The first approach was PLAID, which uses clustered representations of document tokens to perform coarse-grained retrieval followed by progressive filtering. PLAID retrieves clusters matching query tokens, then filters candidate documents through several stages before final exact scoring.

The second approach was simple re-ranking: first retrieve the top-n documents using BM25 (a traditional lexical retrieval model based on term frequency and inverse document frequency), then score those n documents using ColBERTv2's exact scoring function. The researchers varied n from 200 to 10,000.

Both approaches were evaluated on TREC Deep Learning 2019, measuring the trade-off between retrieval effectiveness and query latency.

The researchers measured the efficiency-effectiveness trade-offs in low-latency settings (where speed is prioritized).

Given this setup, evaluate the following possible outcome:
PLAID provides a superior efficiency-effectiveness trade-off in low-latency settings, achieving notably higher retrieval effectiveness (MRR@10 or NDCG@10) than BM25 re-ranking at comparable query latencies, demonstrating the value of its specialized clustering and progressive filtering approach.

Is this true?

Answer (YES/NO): NO